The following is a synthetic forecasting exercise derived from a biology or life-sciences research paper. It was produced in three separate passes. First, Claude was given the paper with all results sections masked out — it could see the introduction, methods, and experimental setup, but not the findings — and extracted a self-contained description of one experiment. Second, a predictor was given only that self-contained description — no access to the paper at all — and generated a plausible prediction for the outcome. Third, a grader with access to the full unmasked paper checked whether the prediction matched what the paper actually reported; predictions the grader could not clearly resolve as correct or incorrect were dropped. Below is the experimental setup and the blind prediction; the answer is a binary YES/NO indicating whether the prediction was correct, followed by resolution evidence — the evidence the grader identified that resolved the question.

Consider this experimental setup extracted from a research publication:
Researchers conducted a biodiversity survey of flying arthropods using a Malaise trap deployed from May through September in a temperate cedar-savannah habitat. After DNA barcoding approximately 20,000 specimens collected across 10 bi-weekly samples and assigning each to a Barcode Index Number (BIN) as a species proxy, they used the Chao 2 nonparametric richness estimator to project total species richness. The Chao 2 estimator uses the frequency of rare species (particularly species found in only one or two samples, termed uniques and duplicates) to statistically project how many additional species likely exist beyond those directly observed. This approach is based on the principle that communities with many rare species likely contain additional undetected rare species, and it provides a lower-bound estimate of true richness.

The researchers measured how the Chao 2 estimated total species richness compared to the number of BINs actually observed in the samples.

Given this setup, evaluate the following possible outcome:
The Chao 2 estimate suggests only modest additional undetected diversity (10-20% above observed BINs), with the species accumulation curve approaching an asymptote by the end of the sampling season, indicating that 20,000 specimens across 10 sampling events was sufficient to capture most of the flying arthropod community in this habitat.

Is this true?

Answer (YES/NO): NO